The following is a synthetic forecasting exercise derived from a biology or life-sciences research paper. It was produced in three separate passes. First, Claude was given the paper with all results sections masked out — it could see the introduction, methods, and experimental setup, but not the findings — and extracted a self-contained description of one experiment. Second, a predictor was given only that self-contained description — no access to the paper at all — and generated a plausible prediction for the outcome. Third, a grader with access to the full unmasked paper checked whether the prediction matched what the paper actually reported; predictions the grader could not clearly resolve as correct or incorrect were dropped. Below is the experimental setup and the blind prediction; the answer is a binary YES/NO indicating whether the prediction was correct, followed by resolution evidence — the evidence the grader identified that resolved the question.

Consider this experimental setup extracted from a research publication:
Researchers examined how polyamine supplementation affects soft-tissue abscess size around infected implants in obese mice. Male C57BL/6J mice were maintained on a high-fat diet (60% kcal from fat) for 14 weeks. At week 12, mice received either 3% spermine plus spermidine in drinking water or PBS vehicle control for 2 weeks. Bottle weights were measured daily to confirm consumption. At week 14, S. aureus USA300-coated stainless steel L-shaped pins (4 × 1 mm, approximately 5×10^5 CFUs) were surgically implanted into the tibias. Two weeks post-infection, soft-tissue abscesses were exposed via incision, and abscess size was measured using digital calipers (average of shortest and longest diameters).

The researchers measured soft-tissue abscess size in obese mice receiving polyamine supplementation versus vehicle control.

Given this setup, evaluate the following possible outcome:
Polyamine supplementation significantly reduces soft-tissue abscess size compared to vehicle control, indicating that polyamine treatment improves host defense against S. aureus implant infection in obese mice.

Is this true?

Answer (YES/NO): YES